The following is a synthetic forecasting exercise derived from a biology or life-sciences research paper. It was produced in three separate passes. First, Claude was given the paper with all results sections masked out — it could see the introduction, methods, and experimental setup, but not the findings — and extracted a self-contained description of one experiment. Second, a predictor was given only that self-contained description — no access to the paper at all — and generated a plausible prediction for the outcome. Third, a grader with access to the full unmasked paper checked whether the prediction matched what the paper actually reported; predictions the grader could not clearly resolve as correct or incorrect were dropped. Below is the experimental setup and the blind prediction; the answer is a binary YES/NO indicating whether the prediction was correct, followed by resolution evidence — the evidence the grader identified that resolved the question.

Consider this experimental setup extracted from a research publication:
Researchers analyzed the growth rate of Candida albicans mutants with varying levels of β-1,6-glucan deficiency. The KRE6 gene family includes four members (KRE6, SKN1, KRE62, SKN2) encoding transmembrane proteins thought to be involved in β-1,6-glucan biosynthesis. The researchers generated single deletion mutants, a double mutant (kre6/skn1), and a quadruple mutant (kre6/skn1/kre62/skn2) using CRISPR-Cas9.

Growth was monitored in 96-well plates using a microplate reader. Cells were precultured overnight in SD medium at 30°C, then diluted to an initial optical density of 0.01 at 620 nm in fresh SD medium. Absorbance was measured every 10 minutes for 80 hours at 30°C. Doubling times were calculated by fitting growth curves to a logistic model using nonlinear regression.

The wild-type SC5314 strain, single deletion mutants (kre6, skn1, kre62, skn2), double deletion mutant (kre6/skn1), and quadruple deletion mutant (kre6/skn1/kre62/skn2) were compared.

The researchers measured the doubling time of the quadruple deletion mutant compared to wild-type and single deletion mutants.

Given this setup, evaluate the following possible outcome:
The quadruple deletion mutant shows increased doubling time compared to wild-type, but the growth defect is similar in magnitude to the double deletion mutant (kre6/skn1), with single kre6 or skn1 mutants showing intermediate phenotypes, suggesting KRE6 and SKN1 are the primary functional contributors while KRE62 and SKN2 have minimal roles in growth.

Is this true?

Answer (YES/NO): NO